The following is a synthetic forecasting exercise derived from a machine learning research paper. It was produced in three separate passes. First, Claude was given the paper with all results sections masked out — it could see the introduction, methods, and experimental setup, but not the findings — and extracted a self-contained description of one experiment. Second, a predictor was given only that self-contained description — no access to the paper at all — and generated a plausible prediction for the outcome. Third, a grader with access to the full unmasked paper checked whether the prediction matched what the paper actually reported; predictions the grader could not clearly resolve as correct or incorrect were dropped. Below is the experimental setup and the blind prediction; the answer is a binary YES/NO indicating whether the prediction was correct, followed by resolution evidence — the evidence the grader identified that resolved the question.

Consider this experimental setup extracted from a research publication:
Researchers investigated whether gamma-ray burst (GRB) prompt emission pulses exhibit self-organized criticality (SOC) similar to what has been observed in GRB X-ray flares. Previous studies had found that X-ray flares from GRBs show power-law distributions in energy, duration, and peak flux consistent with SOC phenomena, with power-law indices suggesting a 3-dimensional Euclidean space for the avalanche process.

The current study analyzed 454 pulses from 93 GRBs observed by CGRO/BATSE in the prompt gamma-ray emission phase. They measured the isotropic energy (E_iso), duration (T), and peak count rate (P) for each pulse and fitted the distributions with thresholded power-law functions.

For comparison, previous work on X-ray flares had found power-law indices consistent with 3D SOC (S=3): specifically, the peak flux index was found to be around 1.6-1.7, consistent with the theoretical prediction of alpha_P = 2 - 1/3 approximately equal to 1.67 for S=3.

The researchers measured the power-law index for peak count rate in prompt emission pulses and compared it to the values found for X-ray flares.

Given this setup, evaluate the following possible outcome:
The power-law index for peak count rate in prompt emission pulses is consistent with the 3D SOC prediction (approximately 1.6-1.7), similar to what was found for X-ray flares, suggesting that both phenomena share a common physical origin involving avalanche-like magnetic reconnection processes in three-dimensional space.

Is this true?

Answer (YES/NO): NO